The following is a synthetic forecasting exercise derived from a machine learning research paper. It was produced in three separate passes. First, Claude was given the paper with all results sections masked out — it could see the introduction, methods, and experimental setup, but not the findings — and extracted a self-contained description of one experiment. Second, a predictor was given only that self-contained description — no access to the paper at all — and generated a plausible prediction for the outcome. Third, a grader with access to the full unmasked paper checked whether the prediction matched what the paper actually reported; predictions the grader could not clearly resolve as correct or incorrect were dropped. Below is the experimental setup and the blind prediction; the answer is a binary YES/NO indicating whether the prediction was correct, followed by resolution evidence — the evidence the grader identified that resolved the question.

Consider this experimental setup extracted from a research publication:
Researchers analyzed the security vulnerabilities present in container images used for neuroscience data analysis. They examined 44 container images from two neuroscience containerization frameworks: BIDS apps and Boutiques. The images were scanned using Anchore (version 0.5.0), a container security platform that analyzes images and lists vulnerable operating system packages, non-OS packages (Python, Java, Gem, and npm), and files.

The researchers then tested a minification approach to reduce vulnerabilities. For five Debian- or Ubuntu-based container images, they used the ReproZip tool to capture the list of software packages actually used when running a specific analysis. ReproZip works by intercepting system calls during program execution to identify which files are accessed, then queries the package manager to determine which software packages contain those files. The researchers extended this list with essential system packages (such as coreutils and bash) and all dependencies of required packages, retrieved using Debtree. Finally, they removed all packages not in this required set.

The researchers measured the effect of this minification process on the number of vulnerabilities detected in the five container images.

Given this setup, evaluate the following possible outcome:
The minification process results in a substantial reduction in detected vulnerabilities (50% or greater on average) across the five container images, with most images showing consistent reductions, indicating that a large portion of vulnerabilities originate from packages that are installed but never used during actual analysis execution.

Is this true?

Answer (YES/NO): NO